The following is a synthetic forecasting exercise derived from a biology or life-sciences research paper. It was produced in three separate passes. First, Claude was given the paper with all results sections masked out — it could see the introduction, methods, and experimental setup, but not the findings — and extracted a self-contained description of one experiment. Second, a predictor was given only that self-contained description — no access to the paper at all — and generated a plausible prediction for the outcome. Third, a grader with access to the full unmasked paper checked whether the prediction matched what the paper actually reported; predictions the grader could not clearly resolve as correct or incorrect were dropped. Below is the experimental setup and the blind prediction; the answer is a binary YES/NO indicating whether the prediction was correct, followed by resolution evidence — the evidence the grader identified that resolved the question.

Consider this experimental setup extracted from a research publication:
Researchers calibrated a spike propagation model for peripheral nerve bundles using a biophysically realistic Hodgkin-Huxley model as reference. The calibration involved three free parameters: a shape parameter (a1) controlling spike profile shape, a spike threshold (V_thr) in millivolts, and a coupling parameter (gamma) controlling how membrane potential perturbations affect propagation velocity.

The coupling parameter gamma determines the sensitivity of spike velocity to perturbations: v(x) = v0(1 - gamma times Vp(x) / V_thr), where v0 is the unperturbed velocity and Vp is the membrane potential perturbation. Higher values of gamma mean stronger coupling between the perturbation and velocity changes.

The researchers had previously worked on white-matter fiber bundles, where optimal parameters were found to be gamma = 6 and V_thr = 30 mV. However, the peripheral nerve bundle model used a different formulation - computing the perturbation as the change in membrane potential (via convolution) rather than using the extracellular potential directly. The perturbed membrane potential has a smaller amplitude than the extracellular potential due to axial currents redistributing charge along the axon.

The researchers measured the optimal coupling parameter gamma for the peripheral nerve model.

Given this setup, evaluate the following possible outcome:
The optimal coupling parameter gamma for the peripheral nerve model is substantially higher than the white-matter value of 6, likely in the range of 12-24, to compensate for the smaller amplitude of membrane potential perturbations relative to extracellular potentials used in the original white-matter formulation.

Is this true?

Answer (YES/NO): NO